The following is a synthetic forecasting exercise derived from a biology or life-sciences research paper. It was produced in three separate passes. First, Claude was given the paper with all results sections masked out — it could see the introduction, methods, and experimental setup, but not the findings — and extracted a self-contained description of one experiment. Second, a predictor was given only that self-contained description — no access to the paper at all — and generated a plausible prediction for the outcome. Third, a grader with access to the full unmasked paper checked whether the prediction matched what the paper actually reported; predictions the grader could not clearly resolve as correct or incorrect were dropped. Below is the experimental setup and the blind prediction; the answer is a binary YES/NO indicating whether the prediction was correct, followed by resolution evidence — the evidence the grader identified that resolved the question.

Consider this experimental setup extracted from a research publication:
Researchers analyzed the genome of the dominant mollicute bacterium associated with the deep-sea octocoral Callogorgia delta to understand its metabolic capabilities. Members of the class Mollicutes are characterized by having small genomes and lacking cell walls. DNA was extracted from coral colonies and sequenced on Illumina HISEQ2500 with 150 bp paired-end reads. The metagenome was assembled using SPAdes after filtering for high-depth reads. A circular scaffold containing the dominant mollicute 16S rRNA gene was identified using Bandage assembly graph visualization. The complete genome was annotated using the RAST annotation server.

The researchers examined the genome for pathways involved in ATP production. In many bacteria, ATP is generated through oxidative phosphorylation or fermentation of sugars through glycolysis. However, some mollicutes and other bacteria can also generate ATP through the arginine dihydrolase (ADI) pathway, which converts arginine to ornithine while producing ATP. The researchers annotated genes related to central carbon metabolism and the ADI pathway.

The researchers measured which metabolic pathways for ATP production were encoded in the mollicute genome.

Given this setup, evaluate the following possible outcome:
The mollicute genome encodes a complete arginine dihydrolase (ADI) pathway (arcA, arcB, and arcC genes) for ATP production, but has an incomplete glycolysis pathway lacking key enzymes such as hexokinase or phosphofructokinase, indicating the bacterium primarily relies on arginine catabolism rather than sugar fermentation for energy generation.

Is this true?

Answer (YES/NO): YES